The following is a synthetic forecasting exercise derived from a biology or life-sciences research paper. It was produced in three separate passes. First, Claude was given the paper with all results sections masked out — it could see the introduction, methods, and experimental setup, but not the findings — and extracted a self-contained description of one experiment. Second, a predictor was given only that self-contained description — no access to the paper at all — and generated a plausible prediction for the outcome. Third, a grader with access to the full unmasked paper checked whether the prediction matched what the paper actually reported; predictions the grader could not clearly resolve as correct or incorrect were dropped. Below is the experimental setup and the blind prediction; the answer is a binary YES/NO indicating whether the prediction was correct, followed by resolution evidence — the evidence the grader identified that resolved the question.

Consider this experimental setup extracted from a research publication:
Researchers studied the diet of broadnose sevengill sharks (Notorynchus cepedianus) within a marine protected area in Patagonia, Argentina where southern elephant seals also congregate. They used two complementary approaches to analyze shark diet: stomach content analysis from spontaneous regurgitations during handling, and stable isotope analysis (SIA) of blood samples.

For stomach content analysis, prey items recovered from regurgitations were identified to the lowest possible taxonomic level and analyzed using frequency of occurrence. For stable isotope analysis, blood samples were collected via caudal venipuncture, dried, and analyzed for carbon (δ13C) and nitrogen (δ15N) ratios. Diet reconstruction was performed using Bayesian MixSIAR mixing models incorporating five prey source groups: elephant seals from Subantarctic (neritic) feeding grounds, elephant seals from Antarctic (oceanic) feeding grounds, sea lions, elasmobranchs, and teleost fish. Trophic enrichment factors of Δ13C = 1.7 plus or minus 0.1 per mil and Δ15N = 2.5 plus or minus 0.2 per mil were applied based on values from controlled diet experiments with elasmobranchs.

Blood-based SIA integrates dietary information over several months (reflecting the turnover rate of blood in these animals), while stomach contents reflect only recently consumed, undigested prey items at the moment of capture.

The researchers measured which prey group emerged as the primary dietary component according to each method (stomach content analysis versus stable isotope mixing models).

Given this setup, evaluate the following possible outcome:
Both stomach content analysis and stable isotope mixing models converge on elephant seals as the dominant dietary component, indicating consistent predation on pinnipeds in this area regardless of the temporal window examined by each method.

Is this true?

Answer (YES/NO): NO